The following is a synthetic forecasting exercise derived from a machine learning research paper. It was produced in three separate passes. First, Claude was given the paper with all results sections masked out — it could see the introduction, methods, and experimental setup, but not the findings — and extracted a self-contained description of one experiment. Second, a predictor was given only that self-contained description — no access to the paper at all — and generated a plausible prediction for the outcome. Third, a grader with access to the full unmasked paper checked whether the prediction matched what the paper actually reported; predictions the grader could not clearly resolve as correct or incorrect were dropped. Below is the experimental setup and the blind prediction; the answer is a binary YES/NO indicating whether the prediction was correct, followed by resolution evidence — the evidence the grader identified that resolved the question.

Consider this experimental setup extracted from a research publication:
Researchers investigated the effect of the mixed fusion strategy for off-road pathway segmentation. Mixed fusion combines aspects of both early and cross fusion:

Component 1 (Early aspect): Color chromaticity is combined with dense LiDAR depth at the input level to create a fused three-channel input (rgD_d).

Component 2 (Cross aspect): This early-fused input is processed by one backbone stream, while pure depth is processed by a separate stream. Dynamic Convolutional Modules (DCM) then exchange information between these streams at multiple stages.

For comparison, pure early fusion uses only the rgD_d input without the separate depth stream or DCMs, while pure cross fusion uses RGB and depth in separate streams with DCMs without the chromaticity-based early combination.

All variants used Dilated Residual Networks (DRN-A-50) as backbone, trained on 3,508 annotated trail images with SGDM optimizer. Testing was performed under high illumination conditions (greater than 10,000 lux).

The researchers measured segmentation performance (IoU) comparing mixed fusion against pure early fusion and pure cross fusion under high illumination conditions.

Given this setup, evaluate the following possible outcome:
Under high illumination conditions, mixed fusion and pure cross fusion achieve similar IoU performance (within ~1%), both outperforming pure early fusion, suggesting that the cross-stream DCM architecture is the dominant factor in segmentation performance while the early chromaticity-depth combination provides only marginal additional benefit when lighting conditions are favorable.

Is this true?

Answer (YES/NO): NO